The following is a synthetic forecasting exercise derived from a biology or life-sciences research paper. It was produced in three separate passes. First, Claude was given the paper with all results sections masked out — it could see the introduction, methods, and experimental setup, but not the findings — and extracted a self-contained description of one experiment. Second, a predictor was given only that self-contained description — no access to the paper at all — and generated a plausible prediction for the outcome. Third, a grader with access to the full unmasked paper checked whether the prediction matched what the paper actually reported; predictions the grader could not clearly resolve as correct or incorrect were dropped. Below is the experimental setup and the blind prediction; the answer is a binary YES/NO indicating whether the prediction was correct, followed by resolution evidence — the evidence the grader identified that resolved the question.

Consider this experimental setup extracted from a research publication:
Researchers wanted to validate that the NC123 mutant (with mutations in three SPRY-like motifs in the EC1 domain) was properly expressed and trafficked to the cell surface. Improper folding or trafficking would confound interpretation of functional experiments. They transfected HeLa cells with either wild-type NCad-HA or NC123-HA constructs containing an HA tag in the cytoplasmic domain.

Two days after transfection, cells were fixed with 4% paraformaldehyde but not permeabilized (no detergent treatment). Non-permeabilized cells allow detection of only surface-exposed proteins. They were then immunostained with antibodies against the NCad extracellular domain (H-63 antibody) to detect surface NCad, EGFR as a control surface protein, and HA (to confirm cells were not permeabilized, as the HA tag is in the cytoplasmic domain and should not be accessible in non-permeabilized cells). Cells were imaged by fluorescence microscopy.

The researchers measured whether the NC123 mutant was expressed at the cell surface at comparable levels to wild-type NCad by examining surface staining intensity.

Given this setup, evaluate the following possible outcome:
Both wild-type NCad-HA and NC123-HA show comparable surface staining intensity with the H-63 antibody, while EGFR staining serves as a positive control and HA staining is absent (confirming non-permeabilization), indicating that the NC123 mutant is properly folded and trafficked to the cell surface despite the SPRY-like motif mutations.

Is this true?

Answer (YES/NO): YES